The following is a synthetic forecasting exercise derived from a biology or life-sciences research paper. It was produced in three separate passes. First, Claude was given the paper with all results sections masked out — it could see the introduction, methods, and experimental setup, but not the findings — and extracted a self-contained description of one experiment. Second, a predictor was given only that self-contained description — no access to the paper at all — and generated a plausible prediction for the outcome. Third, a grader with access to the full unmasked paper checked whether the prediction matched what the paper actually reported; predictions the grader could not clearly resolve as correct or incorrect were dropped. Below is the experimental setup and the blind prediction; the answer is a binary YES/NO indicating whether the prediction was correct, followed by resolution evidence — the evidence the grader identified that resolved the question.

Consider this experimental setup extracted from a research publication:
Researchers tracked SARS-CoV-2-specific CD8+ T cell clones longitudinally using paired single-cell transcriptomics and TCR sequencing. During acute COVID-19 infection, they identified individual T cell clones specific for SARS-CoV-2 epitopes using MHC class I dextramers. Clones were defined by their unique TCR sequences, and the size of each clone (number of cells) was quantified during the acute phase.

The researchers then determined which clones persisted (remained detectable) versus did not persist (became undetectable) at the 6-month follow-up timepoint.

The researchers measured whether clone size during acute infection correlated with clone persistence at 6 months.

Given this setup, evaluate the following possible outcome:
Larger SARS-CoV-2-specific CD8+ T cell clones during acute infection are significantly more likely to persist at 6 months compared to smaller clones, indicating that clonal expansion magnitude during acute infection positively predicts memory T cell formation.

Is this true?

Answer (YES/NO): YES